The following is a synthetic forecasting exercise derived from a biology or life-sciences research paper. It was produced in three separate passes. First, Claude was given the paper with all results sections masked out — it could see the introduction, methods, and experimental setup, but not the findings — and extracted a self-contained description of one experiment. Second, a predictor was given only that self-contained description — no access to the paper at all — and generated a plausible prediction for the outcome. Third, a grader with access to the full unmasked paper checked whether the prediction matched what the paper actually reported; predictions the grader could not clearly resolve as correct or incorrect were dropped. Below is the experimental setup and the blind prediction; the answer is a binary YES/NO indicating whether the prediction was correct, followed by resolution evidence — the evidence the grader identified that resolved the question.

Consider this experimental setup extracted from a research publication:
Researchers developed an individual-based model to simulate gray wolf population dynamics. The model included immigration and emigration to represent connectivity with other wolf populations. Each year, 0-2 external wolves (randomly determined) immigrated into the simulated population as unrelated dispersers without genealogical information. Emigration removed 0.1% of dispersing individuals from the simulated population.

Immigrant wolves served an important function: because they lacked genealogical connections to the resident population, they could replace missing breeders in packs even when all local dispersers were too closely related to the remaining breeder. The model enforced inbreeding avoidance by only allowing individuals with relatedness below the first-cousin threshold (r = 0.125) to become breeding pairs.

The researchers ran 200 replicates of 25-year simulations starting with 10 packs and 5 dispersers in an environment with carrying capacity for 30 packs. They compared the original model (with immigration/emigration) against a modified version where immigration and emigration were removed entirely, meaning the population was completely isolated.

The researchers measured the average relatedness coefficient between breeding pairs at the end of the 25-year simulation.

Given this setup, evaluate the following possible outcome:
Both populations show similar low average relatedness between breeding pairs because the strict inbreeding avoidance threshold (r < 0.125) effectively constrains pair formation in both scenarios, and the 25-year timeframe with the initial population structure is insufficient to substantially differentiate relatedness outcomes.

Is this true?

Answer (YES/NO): YES